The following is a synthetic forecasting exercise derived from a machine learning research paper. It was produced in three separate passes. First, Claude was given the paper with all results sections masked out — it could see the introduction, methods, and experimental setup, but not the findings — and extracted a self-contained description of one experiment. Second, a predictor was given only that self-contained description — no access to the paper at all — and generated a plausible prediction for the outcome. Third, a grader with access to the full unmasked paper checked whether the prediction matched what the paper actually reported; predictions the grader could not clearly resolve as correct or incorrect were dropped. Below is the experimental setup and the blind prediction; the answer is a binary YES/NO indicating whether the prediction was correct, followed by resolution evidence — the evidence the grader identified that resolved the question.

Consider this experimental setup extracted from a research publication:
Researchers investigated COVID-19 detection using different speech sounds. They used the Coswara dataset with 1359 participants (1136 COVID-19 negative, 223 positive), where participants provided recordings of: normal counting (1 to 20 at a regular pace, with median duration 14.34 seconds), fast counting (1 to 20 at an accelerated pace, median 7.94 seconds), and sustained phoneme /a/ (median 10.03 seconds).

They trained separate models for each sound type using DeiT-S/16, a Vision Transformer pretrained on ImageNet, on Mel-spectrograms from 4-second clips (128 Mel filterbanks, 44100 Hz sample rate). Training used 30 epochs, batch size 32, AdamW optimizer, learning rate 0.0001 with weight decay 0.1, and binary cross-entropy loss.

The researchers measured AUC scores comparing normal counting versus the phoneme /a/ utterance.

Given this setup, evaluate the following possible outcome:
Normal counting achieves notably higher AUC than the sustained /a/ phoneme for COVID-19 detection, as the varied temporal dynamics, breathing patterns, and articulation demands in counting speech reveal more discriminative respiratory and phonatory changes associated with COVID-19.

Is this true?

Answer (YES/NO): YES